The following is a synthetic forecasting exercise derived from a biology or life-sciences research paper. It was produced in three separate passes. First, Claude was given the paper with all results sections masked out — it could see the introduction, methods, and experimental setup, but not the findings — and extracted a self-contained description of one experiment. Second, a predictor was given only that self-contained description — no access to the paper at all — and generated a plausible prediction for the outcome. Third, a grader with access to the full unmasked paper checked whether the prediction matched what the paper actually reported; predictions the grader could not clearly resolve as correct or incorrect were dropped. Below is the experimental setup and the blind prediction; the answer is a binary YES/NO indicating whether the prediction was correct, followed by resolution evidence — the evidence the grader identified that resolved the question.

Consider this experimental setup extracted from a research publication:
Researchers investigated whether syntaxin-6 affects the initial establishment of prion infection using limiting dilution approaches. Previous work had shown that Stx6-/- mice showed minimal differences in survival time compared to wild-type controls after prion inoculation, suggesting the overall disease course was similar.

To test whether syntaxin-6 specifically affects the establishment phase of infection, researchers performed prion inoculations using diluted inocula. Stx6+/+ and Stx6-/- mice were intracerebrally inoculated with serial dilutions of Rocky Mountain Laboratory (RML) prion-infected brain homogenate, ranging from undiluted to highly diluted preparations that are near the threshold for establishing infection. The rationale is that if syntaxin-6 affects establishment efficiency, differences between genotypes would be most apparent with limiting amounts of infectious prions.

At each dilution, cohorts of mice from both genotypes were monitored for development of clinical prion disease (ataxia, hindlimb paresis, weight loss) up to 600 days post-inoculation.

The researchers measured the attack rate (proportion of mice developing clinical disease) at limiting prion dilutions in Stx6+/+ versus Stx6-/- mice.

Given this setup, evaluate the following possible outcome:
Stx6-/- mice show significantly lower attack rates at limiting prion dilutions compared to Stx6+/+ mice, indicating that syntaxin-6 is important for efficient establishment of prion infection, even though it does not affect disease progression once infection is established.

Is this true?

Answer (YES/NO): YES